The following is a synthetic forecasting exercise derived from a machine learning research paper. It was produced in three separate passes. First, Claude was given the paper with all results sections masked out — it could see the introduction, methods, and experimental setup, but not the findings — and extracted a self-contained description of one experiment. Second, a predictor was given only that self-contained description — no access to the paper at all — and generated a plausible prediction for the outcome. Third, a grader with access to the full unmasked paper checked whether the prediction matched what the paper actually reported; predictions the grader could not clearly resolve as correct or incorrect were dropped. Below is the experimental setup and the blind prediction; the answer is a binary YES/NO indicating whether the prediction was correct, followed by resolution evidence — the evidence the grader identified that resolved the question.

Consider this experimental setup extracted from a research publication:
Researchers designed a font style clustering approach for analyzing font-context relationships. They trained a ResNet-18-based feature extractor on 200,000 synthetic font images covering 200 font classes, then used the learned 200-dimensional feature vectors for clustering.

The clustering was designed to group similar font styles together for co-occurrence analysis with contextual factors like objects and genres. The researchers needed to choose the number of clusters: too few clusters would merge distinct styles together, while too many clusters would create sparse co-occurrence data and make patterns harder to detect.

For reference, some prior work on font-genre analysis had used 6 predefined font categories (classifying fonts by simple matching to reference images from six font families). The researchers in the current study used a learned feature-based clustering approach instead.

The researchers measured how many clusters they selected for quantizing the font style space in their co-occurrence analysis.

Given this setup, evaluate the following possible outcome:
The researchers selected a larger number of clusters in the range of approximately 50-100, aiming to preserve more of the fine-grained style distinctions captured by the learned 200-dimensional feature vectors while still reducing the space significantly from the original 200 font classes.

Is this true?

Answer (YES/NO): YES